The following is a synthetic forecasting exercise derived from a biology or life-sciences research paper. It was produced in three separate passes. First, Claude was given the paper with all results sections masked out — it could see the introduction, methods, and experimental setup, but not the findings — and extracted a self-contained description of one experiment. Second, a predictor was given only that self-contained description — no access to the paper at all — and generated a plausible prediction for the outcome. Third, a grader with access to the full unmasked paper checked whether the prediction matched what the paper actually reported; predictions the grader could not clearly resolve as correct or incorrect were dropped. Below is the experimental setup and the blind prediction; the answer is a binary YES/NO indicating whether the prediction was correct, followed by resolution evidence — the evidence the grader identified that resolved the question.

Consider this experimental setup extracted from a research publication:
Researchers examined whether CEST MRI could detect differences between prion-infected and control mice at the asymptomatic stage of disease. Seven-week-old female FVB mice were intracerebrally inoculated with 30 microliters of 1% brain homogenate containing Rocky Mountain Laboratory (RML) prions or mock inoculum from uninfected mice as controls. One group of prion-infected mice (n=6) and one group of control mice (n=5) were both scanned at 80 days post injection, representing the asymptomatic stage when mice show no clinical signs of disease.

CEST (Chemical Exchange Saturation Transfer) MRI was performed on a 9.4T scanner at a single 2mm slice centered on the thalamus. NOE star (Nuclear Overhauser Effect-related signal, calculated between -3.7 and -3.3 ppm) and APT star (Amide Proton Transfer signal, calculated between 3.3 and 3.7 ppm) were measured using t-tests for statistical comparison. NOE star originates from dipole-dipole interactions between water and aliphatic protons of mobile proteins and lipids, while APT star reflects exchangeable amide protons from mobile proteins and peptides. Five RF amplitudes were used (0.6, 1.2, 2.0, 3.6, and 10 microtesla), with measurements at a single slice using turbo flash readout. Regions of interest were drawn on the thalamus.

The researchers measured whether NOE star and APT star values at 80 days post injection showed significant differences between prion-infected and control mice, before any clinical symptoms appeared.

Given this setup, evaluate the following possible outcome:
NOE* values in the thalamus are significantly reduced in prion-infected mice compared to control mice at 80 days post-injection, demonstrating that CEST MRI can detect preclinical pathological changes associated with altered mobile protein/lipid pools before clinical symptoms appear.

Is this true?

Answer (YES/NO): YES